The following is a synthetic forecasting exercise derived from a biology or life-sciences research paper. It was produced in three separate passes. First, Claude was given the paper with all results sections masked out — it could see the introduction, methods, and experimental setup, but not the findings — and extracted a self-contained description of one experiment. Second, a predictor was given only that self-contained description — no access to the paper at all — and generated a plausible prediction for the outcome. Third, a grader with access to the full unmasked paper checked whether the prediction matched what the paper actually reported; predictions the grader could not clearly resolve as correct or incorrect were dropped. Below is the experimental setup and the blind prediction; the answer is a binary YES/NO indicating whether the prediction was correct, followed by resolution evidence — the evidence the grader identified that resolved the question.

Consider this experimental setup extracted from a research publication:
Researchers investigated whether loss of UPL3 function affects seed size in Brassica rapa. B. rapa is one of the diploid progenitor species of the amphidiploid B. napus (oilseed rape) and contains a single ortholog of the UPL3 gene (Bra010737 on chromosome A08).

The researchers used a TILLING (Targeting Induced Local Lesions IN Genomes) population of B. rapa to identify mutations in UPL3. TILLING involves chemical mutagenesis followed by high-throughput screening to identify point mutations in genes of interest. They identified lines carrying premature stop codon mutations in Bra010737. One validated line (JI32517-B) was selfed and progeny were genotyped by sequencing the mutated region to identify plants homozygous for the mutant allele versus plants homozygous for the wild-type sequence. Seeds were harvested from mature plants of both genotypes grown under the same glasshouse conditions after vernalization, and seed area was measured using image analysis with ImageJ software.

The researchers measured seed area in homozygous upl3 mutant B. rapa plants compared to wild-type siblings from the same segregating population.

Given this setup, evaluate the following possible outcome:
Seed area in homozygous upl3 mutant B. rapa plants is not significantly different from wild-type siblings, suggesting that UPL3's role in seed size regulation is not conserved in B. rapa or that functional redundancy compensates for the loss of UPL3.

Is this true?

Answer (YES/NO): NO